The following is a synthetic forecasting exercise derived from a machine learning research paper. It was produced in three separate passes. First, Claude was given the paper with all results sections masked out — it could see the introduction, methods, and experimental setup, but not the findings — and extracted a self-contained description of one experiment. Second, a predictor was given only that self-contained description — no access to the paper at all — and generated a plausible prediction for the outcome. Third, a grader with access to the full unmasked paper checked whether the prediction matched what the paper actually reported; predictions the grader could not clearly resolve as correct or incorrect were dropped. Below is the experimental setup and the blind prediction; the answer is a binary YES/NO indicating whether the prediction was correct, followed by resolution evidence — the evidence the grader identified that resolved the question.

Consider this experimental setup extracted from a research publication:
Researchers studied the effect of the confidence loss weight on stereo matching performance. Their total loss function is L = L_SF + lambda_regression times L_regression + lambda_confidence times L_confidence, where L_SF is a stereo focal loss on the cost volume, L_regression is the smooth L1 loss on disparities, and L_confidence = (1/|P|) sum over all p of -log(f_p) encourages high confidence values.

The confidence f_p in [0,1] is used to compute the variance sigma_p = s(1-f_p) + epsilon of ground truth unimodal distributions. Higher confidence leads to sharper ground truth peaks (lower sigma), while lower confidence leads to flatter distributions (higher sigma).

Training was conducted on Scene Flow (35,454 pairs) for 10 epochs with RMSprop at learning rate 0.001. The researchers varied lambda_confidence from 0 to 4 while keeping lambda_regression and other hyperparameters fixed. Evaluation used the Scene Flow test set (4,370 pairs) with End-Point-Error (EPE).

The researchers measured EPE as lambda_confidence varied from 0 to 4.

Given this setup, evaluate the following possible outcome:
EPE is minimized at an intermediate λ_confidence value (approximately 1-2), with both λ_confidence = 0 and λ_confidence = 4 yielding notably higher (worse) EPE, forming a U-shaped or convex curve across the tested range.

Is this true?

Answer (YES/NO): NO